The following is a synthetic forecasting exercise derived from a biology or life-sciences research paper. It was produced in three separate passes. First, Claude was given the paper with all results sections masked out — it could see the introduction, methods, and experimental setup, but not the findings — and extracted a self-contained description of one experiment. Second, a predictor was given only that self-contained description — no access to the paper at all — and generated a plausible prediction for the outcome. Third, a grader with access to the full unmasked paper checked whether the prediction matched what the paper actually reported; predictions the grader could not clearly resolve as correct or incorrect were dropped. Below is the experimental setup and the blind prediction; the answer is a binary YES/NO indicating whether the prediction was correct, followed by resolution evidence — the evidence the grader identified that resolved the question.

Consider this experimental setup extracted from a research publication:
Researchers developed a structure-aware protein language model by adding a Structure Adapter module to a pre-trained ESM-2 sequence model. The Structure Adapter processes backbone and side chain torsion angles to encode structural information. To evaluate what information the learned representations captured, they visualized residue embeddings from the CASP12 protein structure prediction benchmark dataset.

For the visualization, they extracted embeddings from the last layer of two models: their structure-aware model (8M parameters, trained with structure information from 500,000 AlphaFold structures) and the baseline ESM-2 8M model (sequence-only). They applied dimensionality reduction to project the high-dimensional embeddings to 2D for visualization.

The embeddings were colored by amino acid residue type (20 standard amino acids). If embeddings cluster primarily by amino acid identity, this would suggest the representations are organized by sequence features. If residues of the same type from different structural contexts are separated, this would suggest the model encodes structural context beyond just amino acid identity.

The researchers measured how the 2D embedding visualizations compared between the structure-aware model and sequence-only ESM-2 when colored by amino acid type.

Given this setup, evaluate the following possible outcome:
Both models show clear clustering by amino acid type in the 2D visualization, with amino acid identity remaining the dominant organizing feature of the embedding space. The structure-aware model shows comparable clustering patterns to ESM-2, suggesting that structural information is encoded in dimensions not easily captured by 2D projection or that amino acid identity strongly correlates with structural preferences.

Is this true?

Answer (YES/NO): NO